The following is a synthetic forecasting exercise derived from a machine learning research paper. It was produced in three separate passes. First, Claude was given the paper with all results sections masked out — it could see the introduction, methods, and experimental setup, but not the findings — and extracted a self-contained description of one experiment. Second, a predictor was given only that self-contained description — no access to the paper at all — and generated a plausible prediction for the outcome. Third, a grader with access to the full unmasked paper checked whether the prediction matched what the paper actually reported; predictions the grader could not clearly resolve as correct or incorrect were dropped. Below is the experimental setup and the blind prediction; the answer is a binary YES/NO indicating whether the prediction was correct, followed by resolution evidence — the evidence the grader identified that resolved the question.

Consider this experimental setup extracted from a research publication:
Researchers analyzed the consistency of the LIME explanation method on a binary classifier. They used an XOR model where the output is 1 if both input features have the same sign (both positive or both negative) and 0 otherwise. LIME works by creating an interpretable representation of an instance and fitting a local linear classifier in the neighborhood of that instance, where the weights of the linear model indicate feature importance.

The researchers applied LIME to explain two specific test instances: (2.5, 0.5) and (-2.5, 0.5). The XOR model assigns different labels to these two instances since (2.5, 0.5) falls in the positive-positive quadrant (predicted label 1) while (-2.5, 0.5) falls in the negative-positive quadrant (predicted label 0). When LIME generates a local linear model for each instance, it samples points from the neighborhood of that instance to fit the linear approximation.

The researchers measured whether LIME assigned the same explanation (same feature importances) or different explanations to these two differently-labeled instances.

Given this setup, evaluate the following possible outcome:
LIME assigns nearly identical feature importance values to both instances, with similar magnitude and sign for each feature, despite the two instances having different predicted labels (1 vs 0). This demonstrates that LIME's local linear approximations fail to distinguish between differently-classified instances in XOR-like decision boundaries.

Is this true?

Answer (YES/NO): YES